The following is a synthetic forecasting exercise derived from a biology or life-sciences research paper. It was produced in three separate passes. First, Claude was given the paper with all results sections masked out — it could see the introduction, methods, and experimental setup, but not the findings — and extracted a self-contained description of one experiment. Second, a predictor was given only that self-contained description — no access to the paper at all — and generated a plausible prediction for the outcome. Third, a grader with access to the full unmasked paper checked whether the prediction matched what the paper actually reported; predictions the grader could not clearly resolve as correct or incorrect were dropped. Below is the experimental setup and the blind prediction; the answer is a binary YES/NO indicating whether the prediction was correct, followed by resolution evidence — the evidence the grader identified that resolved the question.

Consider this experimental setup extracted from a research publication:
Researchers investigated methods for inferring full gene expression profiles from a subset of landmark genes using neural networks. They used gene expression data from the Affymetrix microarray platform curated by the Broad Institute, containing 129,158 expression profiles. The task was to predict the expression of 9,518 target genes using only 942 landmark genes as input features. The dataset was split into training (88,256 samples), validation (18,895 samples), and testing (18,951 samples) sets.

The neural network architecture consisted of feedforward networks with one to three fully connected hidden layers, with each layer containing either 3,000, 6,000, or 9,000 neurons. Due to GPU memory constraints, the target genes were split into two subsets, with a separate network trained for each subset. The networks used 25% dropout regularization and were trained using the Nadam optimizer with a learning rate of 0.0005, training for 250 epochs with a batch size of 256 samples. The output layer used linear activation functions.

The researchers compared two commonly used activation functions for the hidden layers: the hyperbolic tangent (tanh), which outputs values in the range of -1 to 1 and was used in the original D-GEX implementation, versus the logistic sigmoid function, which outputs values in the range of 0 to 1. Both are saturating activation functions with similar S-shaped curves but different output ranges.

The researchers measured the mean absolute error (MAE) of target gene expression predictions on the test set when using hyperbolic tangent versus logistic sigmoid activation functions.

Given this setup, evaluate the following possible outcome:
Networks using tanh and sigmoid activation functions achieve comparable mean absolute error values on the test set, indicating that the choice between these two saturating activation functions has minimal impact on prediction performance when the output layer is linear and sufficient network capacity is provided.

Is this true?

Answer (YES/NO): NO